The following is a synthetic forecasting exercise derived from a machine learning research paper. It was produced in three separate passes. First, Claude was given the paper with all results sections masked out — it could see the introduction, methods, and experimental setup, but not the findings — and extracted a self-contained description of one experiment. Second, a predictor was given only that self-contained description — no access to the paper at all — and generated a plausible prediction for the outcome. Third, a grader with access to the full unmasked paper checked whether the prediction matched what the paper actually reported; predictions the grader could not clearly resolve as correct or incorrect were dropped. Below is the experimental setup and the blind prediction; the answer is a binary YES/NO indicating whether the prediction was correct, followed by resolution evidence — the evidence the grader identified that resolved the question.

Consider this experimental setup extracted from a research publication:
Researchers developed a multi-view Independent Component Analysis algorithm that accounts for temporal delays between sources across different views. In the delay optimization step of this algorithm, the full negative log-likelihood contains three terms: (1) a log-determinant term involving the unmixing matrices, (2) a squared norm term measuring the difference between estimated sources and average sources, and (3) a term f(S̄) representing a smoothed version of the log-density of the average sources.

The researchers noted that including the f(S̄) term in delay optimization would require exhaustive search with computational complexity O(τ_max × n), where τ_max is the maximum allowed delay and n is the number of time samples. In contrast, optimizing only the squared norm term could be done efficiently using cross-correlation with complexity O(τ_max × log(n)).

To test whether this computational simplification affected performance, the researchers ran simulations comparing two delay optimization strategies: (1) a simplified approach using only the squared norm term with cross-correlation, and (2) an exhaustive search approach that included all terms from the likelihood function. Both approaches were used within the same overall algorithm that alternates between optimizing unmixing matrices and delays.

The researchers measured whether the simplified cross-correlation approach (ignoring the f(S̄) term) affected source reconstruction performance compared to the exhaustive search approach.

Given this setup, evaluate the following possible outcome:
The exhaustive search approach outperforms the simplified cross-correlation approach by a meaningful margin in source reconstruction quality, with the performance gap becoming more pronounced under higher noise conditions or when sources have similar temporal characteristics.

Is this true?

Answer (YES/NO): NO